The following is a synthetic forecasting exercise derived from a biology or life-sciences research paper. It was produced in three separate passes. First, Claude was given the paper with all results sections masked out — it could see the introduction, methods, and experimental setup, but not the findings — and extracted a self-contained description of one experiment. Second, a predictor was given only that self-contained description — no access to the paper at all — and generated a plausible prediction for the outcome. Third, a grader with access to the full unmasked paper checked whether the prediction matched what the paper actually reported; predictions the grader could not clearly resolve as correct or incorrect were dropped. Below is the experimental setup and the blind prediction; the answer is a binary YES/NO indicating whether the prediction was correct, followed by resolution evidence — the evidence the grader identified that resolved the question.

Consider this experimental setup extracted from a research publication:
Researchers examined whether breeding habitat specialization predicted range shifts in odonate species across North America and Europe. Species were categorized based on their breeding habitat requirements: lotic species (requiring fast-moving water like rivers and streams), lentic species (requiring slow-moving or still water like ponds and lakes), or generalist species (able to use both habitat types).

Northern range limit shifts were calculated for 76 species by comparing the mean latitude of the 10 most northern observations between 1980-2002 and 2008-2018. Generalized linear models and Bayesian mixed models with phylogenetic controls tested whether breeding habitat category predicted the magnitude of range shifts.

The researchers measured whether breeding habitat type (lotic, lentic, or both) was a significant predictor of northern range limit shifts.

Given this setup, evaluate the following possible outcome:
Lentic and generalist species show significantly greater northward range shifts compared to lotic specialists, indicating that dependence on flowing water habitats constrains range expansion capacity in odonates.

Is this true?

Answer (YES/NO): NO